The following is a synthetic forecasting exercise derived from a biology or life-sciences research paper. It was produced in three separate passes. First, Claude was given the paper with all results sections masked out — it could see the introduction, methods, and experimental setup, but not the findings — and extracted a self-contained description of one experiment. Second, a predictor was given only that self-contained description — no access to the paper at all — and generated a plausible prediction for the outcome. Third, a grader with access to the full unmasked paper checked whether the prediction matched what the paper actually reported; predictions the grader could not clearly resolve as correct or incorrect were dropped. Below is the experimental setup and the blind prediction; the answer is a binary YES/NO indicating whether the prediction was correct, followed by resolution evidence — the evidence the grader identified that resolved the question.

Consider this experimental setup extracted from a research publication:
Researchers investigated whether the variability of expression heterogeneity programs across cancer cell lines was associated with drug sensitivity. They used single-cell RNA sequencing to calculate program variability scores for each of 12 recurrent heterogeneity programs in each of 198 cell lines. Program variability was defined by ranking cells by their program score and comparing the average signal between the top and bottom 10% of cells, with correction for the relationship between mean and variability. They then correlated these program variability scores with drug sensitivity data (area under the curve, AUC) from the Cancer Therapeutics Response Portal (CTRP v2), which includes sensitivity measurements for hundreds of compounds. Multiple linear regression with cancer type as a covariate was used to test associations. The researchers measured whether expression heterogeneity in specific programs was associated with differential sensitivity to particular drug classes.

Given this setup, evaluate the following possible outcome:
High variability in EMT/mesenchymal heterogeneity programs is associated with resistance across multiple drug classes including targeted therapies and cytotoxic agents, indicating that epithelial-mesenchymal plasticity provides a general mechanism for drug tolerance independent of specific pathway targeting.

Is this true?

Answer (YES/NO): NO